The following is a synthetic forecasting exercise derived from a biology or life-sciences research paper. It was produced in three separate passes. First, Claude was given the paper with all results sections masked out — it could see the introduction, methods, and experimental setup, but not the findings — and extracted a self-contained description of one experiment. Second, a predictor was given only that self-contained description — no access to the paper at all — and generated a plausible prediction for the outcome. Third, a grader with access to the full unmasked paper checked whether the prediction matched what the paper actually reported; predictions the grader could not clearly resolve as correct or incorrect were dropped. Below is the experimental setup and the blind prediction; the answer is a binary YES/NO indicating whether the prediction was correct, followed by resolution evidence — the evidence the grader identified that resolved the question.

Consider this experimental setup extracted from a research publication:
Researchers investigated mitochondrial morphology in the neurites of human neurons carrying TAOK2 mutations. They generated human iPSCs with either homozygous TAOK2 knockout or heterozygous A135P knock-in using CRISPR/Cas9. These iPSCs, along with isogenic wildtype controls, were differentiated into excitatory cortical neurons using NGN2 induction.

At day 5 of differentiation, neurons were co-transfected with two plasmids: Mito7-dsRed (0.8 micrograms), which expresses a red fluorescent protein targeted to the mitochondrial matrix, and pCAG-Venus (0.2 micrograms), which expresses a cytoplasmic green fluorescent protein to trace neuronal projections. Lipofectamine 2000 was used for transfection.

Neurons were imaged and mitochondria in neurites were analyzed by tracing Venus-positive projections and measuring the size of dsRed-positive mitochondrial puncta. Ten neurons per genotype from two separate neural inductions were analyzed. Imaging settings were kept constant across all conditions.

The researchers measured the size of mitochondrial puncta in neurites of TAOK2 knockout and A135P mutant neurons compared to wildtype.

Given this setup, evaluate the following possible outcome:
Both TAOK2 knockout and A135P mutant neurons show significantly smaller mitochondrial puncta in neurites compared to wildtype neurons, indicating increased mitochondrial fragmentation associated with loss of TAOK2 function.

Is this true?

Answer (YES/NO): NO